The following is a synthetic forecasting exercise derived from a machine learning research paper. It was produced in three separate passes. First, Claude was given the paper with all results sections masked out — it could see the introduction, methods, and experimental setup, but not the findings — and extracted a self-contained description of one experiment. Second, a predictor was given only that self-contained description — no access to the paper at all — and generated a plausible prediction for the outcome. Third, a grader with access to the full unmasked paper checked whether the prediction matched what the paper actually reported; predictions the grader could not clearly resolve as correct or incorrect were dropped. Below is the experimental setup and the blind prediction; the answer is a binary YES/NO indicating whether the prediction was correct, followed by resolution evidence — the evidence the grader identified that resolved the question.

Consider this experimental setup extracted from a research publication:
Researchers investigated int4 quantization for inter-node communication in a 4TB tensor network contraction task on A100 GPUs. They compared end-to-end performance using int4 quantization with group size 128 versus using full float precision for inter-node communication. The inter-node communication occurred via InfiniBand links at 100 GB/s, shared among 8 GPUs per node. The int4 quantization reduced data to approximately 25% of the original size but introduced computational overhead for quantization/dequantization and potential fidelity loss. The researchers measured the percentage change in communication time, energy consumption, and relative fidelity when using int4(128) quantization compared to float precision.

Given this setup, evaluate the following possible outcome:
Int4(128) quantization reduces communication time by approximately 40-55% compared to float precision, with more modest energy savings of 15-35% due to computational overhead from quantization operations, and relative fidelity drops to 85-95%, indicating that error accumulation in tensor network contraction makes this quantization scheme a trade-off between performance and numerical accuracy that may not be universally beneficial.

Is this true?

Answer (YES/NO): YES